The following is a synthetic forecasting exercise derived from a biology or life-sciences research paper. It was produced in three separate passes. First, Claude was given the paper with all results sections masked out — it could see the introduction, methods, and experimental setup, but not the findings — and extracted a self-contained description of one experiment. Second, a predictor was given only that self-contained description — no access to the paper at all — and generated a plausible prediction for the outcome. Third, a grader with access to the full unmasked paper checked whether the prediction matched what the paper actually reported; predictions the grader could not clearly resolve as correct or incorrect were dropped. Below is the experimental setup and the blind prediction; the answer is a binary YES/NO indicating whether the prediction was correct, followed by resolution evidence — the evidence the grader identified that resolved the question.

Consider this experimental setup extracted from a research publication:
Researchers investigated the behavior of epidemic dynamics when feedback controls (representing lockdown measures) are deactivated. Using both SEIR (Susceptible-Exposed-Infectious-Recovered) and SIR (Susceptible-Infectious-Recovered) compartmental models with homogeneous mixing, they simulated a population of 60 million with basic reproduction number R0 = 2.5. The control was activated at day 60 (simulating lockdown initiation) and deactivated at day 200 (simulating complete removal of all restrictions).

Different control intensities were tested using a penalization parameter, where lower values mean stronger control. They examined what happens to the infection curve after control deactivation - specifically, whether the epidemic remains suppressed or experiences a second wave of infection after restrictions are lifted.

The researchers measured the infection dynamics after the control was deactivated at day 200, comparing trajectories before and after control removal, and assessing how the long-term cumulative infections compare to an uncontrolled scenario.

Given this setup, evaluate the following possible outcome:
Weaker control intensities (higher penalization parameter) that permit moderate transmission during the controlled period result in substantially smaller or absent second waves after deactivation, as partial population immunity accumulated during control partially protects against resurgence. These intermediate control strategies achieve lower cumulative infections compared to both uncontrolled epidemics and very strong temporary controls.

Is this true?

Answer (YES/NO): NO